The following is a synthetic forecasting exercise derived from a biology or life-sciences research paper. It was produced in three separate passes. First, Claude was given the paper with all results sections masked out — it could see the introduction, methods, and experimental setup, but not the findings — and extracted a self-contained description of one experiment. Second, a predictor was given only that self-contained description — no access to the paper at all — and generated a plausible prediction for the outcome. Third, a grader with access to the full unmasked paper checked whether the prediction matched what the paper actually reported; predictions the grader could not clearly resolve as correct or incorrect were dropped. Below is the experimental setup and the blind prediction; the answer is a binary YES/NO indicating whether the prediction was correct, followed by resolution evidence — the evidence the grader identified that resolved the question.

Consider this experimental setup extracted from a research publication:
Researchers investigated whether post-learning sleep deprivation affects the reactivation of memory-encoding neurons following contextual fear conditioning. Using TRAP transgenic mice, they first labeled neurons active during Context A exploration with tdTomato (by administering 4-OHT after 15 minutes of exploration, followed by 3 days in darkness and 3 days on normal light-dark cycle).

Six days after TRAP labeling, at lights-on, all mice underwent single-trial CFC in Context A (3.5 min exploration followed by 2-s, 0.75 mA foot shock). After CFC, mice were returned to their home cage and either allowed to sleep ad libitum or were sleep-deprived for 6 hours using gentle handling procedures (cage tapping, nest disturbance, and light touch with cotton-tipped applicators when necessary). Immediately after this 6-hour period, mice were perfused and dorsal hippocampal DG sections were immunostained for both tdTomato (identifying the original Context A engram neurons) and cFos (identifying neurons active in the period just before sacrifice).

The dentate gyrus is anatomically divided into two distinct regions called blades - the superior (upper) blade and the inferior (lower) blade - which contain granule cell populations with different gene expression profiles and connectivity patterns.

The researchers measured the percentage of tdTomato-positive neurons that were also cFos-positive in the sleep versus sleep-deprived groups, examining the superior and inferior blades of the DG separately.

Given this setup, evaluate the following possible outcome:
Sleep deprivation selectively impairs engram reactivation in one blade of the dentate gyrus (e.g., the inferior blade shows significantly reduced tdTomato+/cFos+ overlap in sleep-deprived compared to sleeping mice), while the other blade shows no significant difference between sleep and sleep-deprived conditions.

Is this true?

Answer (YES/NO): NO